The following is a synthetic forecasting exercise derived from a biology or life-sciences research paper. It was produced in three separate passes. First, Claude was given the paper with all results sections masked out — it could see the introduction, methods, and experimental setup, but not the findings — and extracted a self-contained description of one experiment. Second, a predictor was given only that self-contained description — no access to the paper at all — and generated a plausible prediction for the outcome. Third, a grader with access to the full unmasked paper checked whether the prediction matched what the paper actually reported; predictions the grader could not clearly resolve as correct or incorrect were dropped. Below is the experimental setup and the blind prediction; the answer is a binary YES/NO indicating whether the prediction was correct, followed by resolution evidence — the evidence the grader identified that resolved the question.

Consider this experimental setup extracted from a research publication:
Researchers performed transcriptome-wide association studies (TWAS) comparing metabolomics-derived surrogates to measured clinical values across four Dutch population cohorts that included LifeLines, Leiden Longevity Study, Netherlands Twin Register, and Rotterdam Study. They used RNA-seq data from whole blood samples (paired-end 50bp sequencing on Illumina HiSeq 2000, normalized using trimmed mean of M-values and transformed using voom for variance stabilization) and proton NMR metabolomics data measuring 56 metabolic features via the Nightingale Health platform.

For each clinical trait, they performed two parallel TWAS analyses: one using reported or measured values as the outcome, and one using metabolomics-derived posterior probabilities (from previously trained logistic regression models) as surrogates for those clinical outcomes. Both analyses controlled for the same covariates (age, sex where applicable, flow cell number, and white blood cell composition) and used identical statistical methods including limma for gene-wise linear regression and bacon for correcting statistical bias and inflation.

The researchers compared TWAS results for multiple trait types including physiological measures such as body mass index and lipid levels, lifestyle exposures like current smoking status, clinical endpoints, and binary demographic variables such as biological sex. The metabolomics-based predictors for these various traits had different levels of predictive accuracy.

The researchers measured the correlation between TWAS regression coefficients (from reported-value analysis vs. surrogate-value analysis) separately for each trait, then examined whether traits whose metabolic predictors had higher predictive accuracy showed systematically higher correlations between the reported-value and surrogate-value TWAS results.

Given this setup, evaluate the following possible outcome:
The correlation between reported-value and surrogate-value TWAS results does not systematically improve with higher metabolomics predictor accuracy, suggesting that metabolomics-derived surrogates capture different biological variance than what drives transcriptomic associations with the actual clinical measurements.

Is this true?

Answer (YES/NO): NO